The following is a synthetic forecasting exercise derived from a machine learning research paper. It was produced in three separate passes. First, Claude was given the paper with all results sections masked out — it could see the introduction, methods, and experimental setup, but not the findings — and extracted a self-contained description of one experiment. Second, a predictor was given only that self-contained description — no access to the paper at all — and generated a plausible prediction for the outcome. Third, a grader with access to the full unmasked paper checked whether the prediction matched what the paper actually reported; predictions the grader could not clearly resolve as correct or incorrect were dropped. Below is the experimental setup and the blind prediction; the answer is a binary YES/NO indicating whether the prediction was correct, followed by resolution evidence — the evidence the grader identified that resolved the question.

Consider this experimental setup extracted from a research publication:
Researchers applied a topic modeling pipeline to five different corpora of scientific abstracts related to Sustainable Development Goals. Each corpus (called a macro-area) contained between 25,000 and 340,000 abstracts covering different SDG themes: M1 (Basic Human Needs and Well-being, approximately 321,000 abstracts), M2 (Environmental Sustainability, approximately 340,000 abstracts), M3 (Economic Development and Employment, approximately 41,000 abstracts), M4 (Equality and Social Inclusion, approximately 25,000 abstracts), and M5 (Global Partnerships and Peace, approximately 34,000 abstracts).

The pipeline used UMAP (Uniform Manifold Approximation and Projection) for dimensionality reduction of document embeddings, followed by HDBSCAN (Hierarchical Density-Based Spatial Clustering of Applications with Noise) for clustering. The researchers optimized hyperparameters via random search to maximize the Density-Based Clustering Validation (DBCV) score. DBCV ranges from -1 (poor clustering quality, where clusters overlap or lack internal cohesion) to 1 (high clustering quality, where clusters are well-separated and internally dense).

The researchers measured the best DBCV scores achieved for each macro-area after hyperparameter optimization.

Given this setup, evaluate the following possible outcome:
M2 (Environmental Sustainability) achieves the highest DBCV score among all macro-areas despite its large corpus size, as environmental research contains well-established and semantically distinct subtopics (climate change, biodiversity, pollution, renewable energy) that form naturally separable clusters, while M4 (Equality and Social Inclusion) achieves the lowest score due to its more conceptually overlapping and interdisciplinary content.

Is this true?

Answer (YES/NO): NO